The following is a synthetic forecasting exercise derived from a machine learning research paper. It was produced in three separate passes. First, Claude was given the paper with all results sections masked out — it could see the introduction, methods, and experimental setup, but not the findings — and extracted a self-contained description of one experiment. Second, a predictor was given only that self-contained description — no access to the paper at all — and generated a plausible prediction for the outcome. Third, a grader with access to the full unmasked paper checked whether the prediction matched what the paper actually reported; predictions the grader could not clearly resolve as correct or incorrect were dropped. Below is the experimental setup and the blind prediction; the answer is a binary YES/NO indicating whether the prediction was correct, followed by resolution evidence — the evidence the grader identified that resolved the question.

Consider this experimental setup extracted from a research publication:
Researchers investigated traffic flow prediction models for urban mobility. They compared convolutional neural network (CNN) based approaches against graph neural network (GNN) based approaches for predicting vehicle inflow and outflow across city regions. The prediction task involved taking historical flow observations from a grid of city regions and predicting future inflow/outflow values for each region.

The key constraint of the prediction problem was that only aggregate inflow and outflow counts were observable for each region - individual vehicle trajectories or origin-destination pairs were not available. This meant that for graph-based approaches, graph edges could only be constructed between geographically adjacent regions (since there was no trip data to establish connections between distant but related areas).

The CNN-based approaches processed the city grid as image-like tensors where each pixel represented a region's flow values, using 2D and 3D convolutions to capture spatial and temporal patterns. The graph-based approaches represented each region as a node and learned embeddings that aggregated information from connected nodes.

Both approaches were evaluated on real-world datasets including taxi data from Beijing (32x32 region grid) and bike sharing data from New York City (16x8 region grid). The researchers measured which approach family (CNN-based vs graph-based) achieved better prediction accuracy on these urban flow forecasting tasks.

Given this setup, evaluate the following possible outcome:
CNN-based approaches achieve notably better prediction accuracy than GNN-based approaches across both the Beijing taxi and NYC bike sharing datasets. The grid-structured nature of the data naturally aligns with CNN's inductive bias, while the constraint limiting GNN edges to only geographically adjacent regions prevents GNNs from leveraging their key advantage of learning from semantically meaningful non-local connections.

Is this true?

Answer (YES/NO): YES